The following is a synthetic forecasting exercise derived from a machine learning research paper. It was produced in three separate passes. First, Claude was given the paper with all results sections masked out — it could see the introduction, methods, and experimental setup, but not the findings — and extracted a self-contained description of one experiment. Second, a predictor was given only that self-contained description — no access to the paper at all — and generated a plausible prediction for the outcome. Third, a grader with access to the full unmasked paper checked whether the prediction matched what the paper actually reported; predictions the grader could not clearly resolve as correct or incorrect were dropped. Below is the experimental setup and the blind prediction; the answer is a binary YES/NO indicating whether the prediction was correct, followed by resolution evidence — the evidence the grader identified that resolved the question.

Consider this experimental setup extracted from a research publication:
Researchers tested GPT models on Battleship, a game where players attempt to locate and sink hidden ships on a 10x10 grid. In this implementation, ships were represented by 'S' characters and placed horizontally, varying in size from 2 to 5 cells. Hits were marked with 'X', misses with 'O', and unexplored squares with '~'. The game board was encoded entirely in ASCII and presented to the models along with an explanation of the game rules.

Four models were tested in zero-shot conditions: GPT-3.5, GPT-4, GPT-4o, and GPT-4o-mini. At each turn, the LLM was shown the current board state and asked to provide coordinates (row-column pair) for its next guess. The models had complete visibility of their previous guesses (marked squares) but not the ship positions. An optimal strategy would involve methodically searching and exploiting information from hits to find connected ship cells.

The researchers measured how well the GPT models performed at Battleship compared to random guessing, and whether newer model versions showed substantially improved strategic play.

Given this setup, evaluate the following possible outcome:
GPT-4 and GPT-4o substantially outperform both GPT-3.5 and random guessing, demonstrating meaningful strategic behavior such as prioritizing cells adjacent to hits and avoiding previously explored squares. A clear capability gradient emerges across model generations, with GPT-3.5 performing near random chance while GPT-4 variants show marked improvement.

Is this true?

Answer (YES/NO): NO